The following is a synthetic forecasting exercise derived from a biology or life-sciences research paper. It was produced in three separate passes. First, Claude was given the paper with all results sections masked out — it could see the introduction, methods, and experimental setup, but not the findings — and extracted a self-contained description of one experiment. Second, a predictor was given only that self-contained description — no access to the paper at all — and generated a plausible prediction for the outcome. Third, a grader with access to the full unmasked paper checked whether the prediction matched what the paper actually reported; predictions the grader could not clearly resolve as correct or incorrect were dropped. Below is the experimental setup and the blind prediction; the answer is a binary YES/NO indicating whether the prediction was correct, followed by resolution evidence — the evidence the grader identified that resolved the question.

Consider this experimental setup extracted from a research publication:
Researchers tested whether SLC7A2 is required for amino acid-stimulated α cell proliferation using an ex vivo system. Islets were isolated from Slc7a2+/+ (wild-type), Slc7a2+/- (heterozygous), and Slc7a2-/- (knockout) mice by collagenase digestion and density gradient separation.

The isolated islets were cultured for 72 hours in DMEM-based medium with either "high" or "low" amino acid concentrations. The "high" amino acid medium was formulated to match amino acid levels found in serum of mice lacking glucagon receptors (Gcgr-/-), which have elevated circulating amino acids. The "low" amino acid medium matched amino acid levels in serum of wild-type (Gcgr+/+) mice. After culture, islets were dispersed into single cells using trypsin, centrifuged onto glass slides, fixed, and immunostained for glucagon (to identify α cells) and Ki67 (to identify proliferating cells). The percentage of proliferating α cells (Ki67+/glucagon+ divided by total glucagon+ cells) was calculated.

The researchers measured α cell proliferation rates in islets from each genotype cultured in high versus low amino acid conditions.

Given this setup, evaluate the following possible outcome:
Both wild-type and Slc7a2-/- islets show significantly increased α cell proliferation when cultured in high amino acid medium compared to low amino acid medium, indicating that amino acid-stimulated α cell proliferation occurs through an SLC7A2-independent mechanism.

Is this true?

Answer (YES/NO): NO